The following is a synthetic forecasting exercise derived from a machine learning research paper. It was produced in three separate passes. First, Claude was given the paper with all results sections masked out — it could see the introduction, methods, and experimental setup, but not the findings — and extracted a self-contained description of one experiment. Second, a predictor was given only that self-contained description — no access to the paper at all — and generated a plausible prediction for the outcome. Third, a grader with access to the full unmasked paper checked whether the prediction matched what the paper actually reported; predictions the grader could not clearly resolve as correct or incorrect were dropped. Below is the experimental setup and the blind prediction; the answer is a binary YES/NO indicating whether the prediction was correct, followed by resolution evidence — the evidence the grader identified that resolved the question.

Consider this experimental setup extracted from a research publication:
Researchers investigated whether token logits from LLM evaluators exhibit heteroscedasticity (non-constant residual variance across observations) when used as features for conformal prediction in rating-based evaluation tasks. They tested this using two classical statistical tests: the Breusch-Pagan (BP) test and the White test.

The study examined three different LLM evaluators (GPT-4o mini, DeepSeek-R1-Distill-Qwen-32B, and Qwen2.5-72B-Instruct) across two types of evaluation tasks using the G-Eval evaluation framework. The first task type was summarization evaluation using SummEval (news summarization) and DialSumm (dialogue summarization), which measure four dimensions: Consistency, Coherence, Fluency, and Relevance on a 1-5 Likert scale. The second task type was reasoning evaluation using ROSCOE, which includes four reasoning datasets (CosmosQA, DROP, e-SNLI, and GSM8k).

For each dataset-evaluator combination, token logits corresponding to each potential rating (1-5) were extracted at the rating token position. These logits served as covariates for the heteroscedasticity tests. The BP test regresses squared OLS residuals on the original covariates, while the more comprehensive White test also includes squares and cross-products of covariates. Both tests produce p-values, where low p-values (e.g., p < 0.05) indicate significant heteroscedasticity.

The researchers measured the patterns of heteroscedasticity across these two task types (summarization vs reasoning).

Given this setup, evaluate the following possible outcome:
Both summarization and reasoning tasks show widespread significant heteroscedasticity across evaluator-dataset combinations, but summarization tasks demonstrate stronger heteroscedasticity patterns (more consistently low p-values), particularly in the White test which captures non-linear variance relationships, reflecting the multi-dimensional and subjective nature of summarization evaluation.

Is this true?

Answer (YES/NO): NO